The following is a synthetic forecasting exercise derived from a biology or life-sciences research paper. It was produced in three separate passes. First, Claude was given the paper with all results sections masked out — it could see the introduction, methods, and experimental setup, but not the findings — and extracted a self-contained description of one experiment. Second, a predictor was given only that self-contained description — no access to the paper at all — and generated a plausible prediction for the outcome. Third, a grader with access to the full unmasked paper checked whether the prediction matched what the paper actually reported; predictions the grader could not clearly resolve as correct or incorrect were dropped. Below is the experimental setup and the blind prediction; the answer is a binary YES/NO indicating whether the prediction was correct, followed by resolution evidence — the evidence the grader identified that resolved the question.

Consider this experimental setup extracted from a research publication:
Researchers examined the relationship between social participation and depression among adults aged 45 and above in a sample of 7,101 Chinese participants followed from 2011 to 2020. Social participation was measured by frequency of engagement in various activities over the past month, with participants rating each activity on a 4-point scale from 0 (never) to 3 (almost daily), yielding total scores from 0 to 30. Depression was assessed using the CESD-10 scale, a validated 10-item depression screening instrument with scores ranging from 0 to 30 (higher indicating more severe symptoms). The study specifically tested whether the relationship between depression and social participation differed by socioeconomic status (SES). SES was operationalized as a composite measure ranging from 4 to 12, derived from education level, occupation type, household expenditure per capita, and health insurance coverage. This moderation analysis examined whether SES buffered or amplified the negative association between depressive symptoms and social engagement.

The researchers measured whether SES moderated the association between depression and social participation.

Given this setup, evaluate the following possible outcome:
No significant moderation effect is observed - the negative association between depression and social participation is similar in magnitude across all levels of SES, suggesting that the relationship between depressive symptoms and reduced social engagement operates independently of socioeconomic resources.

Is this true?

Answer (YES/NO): NO